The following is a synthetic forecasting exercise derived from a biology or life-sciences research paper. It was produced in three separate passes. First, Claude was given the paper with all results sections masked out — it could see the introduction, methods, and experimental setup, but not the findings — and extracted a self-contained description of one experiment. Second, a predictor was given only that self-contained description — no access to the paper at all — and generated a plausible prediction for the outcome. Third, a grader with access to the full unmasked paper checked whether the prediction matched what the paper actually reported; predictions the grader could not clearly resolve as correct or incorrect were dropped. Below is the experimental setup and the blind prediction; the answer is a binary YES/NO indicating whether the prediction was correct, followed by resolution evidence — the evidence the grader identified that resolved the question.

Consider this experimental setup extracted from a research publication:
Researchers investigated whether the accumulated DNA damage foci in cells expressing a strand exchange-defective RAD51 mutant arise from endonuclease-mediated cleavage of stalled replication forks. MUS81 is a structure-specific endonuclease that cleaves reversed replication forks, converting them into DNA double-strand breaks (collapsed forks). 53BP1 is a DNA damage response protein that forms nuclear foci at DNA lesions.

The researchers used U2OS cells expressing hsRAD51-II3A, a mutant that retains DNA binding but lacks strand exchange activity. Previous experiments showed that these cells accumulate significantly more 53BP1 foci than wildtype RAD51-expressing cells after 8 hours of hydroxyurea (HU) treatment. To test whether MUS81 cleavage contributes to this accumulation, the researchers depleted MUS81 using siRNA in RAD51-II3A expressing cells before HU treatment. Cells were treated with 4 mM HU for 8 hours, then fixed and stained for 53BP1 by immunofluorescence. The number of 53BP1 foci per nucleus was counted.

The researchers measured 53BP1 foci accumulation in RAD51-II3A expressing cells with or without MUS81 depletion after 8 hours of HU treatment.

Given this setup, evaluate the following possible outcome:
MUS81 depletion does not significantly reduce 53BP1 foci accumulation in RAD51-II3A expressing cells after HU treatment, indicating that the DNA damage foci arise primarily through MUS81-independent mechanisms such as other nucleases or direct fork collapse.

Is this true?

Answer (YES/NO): NO